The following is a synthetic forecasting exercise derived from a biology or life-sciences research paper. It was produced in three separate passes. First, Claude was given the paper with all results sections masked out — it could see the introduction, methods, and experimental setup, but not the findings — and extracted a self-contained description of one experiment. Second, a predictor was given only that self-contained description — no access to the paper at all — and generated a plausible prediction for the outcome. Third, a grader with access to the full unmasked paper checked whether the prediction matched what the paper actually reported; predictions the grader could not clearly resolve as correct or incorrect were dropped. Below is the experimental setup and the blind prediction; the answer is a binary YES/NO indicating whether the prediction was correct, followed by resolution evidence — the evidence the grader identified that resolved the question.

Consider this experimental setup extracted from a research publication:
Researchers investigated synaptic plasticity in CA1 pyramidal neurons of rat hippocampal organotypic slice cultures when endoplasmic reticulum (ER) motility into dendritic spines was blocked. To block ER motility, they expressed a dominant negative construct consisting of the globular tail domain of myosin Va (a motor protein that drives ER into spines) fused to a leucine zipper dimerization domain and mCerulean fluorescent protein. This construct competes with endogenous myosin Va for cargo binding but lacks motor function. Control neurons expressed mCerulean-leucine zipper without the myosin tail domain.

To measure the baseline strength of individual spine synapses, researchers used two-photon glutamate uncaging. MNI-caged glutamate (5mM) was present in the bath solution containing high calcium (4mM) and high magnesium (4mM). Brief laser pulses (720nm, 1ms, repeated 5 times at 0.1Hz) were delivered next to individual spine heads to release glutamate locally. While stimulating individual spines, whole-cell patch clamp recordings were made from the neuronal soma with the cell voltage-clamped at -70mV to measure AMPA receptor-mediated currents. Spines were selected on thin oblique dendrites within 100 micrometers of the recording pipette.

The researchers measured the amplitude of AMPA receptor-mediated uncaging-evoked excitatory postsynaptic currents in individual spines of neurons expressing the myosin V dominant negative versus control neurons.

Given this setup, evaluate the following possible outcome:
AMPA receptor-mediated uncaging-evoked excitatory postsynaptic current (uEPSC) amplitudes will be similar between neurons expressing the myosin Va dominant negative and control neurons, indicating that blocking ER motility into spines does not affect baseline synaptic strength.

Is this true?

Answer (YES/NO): NO